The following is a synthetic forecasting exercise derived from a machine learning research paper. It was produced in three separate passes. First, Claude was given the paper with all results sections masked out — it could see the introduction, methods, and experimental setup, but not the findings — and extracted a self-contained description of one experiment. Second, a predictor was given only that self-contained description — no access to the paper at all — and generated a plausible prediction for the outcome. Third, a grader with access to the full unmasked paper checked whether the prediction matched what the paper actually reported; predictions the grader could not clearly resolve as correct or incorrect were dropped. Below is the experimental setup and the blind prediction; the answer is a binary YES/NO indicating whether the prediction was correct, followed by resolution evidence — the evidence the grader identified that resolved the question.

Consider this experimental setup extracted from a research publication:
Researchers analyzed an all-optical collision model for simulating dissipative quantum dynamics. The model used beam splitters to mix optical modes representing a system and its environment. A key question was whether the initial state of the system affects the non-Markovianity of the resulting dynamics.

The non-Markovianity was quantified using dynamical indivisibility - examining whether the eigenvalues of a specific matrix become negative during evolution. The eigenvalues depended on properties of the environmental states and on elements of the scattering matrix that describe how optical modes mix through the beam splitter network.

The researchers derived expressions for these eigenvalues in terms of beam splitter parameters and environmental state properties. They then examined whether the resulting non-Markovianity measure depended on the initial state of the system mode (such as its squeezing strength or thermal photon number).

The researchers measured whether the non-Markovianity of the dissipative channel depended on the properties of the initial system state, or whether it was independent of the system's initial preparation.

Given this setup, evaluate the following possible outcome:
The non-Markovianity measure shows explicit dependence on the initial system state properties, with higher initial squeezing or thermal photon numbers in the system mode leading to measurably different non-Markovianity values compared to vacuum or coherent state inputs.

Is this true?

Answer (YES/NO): NO